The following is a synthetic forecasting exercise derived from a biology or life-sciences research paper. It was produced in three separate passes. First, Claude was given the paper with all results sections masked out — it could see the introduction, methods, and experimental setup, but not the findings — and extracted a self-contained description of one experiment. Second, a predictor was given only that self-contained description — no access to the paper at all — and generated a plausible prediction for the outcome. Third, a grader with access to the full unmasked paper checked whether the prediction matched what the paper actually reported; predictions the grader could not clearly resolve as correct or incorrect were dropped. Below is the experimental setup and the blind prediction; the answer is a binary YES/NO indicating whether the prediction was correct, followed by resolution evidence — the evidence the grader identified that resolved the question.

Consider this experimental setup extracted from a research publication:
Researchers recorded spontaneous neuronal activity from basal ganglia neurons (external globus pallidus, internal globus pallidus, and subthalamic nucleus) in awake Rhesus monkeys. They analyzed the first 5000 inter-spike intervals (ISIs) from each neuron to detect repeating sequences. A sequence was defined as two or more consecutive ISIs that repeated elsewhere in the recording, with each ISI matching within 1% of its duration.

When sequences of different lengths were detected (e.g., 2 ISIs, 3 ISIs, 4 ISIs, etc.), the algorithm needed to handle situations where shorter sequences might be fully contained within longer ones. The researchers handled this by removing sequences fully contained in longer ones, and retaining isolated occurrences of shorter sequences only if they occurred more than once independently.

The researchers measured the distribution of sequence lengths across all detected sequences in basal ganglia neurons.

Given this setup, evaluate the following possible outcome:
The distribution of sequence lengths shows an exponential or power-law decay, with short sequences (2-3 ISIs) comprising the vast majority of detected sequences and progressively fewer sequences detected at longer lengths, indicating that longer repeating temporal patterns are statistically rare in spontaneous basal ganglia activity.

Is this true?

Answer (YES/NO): YES